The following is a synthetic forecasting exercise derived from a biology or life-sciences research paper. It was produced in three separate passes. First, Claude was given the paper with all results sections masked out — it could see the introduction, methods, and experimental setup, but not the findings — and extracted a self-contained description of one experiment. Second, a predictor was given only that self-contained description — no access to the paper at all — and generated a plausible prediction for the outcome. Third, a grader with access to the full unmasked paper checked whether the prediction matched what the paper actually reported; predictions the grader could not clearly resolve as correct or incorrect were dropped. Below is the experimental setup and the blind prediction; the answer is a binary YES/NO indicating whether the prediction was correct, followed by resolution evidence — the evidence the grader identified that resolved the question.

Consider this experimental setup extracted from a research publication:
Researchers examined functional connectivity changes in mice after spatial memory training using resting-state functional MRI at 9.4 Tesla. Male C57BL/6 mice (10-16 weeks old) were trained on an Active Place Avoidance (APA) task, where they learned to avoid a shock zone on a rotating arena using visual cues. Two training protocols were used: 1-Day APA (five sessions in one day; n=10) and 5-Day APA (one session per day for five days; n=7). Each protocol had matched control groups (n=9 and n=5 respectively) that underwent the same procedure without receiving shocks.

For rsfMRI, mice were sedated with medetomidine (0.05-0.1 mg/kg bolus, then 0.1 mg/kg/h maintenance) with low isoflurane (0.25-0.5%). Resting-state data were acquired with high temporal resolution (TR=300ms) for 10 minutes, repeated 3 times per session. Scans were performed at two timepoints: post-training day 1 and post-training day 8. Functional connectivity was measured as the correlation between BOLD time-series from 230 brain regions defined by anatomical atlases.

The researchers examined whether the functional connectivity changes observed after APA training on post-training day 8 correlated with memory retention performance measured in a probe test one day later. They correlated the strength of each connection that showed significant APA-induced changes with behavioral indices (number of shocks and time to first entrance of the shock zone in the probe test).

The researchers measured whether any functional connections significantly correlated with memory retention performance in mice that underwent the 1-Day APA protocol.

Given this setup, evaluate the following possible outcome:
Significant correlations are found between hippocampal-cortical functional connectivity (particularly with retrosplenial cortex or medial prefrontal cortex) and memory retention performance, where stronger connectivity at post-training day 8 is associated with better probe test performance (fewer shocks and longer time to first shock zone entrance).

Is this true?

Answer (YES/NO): NO